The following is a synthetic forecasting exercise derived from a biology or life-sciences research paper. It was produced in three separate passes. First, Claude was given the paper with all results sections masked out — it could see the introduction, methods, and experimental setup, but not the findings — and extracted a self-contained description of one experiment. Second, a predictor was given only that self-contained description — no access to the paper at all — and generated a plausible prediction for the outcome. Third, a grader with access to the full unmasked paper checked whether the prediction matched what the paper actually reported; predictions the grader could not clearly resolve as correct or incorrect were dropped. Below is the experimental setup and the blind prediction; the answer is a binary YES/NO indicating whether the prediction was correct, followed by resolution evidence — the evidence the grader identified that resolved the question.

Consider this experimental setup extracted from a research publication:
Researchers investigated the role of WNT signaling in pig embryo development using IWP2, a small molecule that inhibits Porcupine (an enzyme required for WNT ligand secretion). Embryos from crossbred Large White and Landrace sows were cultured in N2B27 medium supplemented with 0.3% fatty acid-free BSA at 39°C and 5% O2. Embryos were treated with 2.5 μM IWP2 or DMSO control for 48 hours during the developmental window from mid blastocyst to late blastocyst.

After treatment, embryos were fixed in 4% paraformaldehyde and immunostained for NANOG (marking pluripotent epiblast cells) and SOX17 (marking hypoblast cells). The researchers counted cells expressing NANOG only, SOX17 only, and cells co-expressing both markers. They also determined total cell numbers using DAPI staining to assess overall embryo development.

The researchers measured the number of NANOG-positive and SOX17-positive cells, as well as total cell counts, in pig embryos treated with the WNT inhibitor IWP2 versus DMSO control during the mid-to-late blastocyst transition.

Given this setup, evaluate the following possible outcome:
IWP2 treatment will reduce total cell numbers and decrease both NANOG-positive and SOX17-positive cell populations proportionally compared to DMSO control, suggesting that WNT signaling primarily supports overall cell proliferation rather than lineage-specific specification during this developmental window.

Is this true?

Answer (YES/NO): NO